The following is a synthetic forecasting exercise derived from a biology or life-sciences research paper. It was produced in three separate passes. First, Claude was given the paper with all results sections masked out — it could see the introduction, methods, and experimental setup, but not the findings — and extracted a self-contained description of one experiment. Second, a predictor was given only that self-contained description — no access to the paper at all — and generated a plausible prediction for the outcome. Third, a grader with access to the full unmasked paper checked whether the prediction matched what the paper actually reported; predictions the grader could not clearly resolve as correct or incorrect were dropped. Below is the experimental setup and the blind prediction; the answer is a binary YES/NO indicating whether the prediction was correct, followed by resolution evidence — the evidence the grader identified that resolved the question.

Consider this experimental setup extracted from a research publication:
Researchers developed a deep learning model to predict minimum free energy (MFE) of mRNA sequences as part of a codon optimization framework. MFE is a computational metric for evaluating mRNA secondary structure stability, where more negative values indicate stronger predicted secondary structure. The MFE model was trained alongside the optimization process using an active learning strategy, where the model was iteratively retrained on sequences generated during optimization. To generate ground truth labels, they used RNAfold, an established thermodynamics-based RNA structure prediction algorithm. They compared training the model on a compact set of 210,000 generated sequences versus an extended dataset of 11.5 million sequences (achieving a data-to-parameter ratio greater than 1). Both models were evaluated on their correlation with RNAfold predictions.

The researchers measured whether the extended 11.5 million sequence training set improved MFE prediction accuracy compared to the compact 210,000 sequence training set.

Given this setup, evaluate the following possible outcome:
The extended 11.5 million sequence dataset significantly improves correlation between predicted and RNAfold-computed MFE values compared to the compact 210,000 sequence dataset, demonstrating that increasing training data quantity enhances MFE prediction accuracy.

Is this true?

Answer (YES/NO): NO